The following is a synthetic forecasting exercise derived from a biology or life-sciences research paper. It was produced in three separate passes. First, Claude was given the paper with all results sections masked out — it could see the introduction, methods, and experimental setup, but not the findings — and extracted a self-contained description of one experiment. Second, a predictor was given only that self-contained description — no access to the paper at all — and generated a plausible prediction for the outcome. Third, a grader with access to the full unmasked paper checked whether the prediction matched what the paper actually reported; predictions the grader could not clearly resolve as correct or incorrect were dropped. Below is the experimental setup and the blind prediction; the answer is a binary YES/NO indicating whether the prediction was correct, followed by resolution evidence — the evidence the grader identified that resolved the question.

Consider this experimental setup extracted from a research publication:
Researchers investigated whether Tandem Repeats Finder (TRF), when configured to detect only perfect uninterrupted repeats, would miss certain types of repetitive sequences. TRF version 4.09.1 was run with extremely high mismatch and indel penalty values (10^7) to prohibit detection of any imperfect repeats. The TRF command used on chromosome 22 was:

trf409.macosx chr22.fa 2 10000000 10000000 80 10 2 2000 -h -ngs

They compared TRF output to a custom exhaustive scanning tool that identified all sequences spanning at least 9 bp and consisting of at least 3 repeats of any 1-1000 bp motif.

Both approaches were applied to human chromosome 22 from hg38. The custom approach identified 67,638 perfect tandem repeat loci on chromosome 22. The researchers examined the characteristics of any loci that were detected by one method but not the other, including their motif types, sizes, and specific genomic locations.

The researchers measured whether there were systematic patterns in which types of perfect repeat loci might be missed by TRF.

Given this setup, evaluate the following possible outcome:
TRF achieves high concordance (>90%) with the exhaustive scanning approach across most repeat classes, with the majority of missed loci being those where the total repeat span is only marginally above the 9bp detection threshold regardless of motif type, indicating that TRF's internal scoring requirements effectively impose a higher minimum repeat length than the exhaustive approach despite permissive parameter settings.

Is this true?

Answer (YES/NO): NO